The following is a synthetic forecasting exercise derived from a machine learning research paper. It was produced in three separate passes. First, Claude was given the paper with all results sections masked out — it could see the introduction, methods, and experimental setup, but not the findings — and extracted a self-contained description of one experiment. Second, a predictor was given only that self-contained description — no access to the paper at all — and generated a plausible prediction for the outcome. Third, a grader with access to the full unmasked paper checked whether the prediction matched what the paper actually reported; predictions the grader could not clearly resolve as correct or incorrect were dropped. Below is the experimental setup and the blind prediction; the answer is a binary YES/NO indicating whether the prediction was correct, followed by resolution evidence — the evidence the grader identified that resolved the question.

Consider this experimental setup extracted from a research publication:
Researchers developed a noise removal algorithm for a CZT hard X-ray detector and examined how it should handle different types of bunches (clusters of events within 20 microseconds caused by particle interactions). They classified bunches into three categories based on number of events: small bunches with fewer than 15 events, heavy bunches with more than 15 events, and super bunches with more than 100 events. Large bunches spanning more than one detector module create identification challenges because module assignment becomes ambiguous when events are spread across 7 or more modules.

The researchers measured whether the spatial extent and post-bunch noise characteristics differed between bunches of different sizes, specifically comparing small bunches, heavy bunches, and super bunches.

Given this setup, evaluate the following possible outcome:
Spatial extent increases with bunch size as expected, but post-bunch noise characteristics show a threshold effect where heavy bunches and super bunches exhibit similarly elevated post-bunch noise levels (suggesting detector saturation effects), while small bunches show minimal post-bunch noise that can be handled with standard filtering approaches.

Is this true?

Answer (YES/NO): NO